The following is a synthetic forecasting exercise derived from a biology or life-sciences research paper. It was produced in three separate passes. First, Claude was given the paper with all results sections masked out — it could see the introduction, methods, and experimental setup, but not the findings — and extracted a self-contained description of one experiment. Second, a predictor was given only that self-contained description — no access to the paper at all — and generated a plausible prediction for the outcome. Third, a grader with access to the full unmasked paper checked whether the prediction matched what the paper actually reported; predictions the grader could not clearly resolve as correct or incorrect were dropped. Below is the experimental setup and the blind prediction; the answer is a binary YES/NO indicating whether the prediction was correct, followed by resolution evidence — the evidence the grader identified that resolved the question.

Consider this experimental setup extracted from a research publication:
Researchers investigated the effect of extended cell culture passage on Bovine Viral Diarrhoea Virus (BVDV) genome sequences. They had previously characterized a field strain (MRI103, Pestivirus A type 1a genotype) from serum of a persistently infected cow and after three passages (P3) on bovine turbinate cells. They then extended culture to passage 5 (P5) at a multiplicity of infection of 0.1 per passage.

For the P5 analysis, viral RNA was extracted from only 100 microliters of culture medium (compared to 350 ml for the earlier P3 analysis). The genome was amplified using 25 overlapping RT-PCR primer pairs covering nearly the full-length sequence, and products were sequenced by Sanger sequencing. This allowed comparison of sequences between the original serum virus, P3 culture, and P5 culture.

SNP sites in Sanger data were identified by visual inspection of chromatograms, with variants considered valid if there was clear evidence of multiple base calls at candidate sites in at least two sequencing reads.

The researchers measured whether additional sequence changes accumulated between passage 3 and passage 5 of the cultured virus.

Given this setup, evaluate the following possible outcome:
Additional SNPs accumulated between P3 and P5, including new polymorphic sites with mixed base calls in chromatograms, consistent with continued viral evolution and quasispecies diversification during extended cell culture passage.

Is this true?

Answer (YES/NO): NO